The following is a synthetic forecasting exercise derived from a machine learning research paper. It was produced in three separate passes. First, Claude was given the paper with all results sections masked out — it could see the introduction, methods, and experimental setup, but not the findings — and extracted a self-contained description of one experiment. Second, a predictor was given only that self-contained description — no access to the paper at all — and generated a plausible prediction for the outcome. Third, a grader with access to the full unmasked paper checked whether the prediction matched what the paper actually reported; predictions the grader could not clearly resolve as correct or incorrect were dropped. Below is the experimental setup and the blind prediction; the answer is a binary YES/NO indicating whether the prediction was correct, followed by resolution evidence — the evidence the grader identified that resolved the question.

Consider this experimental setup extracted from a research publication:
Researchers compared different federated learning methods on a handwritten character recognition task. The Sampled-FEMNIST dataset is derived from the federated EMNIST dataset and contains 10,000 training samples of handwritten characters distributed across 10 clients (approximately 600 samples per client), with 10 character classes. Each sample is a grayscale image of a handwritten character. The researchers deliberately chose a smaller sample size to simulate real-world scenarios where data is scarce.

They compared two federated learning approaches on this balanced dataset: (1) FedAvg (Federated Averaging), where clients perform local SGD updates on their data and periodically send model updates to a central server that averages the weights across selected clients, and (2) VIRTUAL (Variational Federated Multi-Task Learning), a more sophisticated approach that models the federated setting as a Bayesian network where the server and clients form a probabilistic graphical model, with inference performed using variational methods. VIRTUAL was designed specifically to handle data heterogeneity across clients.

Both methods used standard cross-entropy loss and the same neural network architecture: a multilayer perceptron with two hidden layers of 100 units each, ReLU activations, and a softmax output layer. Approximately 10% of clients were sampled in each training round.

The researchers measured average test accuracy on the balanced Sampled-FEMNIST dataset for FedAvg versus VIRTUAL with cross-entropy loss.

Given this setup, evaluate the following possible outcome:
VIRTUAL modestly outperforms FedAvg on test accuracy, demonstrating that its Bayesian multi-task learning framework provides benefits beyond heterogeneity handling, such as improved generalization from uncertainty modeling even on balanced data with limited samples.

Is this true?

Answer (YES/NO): NO